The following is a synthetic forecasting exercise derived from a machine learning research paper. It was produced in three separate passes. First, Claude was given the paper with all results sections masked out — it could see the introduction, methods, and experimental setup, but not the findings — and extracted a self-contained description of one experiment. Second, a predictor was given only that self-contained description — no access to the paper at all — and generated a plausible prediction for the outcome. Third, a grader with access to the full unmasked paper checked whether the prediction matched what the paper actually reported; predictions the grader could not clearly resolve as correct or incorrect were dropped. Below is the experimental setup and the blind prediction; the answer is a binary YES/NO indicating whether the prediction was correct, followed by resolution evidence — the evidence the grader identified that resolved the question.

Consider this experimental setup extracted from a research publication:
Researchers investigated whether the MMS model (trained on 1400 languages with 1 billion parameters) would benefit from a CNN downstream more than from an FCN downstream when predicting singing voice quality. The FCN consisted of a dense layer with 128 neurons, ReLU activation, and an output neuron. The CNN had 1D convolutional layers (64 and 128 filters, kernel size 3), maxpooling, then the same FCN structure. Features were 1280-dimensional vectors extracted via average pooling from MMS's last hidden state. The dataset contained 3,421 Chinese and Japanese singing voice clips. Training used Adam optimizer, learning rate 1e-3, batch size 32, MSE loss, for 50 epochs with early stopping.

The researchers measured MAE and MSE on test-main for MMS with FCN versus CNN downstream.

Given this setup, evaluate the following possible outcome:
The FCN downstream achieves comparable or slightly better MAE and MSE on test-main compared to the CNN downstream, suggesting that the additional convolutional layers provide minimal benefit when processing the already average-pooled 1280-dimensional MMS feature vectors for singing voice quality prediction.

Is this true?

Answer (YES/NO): NO